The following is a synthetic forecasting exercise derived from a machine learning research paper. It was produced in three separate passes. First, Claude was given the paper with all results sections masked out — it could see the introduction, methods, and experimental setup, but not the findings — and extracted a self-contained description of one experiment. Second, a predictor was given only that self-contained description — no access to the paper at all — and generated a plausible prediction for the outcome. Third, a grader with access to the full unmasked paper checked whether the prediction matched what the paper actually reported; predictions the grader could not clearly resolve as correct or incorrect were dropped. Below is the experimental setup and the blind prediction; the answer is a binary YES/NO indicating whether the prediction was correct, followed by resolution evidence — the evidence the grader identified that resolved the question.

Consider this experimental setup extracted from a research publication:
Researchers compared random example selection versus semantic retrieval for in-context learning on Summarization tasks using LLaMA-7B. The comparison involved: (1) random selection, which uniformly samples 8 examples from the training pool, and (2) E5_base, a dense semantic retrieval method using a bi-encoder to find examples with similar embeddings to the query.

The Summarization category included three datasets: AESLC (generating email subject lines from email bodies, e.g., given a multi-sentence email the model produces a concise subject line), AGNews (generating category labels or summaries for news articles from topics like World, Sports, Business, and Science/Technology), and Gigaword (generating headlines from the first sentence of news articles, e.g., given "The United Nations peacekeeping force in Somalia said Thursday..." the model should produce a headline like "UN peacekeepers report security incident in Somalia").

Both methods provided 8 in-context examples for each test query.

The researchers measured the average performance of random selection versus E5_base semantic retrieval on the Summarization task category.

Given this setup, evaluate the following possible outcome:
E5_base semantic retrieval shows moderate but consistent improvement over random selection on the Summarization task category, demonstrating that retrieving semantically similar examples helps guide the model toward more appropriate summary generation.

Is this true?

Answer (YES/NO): NO